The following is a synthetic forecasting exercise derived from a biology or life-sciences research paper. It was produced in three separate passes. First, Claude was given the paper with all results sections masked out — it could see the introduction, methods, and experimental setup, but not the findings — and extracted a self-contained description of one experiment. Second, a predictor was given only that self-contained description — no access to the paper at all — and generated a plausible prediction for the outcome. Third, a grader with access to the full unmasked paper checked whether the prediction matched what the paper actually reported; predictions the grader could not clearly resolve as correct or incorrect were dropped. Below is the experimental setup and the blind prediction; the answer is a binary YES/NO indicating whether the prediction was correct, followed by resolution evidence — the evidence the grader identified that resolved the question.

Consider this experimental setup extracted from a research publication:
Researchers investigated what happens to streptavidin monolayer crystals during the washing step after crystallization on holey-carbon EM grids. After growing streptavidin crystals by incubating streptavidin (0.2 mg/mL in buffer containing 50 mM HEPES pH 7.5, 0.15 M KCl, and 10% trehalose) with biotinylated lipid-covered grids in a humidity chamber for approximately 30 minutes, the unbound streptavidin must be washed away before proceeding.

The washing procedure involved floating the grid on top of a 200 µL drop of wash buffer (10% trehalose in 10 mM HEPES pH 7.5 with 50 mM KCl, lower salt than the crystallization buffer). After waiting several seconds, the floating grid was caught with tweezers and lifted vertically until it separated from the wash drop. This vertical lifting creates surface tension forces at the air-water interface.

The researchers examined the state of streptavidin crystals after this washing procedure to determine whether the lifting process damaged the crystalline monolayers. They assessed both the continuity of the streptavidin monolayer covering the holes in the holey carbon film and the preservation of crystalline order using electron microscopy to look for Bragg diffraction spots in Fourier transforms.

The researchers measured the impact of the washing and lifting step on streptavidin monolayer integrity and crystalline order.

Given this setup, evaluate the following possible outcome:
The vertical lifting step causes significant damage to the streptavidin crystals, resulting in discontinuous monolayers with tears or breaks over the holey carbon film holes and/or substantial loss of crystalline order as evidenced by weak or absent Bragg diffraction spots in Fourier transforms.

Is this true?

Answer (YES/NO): NO